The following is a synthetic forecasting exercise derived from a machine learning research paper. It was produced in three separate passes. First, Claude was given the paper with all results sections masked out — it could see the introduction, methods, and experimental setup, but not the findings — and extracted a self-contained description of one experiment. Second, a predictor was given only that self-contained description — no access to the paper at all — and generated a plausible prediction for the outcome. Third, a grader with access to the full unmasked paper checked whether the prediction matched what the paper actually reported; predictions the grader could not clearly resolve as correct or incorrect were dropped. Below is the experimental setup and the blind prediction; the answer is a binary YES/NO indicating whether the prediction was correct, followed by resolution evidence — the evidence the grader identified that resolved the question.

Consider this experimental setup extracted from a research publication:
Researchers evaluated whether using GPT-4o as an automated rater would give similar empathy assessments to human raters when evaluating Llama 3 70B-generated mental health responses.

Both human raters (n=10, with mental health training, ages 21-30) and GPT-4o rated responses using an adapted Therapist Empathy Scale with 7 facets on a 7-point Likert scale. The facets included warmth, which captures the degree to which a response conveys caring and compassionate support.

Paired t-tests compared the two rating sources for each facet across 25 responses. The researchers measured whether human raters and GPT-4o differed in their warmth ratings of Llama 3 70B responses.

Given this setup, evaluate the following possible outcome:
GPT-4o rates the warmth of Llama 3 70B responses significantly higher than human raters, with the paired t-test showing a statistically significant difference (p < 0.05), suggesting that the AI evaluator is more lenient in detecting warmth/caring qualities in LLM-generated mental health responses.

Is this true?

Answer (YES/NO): YES